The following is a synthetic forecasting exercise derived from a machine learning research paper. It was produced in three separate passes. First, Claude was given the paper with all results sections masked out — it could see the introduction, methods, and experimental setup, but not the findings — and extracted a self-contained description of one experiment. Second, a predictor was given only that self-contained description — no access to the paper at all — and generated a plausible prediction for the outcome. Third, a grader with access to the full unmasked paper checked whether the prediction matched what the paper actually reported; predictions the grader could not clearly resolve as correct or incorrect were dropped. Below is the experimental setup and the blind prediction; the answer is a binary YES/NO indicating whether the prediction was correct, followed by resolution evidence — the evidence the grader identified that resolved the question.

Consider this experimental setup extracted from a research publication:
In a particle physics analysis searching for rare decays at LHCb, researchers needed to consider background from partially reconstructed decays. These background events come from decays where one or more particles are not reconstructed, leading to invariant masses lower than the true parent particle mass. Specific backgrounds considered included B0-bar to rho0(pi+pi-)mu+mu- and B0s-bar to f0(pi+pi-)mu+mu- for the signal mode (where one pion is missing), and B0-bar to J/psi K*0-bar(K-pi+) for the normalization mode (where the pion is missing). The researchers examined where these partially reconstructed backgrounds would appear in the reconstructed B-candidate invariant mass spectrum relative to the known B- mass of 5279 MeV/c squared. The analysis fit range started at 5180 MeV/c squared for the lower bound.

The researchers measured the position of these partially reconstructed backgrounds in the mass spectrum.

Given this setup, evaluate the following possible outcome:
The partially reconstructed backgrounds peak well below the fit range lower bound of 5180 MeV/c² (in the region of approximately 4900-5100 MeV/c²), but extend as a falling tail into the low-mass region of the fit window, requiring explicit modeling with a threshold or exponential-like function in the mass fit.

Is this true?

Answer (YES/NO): NO